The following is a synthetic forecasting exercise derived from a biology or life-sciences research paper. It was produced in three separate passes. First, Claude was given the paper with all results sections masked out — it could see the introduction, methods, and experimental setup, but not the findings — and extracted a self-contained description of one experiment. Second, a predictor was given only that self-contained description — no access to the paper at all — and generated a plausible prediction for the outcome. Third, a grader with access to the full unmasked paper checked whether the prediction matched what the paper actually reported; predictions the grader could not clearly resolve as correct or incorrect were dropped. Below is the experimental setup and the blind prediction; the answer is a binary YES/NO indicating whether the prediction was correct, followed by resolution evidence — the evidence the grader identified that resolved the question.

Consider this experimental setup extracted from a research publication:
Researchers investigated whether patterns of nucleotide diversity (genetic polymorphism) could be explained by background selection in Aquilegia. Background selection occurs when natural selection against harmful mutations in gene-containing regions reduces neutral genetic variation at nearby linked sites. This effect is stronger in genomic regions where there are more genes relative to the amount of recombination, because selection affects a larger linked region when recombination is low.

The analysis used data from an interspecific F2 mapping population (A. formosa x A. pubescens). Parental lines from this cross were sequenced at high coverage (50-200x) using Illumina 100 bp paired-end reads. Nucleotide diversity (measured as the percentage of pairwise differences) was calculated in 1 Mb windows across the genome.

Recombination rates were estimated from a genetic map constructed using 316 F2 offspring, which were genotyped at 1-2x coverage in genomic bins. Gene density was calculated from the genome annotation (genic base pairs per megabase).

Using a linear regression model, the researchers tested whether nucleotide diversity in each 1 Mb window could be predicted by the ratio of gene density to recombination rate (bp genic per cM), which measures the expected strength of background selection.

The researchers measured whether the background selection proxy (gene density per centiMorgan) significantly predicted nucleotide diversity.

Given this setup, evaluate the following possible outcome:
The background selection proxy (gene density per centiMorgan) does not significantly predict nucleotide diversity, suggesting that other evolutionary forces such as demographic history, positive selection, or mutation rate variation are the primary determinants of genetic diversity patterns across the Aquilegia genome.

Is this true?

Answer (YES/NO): YES